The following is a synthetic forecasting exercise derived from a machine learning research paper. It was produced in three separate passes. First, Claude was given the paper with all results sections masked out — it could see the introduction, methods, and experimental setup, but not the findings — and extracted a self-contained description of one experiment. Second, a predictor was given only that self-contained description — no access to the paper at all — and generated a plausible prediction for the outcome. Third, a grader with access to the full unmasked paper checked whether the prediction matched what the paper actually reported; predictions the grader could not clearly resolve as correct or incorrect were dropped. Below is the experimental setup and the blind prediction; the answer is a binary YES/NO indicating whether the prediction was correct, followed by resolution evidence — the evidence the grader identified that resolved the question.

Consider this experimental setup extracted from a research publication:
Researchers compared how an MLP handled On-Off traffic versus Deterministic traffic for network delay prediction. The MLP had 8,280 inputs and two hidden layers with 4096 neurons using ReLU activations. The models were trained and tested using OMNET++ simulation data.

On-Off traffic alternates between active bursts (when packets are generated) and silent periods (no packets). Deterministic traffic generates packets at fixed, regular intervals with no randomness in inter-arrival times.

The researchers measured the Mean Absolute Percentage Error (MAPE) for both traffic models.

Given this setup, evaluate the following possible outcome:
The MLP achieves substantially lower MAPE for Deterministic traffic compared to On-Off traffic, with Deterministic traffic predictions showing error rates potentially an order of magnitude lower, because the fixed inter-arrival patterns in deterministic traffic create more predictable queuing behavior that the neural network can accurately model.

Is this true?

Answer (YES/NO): NO